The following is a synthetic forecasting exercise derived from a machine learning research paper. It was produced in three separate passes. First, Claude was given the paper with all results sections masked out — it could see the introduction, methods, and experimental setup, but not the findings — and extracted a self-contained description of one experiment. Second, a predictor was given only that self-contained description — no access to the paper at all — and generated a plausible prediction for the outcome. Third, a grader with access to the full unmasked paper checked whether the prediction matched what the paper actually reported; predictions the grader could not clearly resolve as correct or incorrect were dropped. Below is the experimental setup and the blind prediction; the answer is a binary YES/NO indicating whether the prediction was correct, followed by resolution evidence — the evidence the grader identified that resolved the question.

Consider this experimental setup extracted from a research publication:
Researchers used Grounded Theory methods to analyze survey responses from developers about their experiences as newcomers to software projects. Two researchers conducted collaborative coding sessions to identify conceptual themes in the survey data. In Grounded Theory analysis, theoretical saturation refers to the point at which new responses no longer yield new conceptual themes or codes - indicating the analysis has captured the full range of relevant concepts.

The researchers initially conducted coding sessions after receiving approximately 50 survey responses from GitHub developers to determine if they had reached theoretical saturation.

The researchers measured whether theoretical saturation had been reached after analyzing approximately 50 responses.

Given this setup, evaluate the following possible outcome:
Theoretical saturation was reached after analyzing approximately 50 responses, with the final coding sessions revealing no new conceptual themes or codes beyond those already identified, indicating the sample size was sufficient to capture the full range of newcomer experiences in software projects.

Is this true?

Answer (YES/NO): NO